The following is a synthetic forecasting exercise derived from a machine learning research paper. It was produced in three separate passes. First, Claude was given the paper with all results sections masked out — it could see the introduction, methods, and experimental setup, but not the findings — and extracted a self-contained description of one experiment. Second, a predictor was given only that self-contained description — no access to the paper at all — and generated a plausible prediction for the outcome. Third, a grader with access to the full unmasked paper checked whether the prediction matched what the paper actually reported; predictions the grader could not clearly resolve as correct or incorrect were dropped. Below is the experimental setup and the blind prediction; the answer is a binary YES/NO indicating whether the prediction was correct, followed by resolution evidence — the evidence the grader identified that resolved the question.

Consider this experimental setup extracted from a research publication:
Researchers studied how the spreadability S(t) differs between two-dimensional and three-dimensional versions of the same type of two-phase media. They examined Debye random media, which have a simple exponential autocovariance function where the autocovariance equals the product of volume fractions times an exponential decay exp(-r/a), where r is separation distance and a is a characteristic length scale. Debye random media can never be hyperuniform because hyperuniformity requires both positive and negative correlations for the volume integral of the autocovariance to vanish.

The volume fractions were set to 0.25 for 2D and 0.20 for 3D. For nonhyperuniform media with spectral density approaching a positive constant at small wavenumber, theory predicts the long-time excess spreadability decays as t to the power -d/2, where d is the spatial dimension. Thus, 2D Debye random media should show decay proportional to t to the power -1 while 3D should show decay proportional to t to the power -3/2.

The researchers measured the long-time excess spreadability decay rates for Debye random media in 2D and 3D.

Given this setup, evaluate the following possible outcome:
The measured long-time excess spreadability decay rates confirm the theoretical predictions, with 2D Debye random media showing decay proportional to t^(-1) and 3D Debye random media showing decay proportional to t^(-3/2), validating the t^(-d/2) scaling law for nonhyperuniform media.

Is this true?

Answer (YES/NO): YES